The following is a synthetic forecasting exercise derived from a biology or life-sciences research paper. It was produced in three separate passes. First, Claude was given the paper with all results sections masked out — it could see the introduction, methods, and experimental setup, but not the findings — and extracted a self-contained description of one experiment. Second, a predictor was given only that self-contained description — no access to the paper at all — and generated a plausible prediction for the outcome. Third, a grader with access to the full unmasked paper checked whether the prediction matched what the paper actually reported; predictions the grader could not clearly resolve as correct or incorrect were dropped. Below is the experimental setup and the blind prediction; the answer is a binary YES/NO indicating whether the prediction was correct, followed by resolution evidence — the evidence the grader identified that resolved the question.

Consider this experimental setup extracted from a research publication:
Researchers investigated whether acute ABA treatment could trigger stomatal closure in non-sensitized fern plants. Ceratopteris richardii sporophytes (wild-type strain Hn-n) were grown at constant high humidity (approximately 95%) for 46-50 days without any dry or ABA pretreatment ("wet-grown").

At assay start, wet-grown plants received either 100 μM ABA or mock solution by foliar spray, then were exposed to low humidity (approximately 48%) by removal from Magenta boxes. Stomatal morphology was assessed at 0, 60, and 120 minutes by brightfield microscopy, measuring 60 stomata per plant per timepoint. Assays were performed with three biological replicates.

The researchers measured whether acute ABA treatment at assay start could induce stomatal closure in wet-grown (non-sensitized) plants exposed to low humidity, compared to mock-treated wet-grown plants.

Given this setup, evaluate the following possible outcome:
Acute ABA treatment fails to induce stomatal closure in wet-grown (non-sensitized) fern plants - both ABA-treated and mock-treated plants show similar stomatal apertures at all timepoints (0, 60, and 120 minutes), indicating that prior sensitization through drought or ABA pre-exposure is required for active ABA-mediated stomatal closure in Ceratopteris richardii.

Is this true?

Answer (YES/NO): YES